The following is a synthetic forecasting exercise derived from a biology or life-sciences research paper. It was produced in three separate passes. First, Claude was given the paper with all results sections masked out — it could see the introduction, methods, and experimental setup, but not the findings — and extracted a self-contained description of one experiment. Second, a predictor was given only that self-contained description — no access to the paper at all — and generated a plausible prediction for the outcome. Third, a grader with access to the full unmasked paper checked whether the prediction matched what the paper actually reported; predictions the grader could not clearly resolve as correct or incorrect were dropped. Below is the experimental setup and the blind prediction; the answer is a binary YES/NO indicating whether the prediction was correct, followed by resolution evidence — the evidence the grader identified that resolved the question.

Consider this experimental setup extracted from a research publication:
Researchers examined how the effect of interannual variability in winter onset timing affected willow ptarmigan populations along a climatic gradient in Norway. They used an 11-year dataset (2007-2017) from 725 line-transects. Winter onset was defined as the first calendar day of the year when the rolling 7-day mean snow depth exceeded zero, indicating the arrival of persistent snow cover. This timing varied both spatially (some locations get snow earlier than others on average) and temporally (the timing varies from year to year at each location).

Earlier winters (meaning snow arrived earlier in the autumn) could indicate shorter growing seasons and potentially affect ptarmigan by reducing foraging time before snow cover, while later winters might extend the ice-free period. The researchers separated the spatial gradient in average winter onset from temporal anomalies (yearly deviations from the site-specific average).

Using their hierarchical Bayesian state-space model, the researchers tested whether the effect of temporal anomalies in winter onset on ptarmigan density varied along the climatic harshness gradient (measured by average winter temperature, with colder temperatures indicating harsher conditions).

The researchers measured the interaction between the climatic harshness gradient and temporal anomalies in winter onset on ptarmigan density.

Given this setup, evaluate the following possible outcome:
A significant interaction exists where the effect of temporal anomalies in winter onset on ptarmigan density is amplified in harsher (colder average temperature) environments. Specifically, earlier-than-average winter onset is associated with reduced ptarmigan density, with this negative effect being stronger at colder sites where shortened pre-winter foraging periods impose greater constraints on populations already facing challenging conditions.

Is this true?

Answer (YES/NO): NO